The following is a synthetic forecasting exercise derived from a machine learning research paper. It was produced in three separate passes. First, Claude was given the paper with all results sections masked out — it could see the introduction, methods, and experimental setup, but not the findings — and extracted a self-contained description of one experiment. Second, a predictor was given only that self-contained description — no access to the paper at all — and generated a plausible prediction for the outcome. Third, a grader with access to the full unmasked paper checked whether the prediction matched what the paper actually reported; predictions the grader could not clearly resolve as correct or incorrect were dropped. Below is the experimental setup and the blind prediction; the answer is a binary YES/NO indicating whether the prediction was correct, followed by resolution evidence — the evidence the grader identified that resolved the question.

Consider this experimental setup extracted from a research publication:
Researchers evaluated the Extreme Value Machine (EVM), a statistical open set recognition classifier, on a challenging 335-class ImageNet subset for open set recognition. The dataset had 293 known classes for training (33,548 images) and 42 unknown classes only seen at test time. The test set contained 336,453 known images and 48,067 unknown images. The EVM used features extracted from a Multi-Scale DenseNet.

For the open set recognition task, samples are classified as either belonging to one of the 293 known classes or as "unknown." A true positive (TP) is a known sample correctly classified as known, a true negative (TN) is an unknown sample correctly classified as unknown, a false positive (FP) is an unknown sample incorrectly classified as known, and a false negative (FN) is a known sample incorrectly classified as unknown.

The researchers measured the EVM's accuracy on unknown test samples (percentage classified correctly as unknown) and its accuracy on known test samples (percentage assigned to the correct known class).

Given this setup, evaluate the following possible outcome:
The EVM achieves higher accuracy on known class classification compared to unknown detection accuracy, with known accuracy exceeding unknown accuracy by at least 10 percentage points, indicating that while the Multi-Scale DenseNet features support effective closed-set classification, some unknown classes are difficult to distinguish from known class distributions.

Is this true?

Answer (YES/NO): NO